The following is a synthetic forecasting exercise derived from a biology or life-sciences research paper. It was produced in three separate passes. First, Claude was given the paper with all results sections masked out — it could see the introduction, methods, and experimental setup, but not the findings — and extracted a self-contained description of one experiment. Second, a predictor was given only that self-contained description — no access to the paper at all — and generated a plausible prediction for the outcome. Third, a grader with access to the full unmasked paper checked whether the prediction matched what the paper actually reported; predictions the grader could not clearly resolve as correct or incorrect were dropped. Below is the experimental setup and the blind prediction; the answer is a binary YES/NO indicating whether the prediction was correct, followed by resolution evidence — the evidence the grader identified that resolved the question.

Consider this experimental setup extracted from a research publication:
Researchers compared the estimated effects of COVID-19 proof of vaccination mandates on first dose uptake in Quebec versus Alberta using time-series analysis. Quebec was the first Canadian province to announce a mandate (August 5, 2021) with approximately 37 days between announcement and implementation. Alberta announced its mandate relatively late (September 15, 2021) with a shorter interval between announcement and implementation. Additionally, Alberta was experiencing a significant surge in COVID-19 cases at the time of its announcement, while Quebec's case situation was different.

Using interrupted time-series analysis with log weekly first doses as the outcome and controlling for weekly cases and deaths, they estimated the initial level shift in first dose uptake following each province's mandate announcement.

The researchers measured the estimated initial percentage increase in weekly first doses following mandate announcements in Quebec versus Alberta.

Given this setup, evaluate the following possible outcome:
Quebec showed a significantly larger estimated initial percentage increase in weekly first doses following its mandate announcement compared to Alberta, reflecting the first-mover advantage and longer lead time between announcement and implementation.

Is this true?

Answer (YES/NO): NO